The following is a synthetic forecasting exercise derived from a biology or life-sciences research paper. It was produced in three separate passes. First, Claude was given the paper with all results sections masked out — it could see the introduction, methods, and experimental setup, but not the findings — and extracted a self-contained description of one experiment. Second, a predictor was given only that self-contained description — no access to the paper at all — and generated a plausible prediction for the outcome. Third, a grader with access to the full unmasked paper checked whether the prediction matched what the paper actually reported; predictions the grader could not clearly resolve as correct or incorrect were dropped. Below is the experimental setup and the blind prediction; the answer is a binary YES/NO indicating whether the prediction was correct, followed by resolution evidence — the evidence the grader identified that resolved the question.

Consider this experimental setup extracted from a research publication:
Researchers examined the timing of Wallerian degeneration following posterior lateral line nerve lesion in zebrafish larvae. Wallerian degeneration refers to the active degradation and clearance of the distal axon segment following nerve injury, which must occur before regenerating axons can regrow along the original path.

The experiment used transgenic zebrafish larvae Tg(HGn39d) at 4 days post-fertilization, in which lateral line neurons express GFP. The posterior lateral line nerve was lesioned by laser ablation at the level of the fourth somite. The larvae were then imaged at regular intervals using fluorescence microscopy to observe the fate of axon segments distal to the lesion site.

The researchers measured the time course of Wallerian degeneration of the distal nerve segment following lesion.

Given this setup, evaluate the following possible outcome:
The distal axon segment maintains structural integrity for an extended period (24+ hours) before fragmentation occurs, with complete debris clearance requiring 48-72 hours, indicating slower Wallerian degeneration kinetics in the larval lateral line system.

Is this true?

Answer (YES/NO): NO